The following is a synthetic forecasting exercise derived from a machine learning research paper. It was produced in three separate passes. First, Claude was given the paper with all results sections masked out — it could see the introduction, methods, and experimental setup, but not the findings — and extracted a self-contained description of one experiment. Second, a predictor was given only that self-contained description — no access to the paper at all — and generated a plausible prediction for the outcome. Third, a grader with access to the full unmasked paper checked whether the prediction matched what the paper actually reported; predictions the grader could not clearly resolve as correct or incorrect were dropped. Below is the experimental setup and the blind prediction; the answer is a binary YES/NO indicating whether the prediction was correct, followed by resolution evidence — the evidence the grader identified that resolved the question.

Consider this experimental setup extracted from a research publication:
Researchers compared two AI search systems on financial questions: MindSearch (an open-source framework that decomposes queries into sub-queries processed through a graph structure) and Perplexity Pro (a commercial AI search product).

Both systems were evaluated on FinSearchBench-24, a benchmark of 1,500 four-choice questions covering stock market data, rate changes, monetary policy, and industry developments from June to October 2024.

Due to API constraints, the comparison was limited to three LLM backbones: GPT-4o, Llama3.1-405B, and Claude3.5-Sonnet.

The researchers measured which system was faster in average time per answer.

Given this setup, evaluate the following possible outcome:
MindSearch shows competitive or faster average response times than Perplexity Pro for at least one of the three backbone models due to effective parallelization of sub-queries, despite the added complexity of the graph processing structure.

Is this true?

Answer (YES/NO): NO